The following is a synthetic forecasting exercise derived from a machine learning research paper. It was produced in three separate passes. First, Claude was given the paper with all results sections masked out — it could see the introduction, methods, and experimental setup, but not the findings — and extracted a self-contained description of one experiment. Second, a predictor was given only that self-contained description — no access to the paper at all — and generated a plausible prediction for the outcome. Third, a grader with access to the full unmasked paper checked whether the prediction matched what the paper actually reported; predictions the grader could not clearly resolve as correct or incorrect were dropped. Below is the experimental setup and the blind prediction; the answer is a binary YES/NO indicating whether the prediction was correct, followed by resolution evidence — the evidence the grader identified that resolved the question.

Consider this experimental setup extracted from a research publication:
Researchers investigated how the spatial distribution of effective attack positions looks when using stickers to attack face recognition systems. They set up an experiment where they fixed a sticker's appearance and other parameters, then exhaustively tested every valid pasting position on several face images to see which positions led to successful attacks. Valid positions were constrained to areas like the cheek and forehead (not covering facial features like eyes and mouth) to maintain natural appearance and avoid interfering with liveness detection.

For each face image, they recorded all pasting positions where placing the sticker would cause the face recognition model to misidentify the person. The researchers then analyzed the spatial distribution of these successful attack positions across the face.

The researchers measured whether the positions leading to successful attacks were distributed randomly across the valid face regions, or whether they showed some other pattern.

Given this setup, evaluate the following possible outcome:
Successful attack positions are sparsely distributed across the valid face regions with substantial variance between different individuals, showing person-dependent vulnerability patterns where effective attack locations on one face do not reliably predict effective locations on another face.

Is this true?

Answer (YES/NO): NO